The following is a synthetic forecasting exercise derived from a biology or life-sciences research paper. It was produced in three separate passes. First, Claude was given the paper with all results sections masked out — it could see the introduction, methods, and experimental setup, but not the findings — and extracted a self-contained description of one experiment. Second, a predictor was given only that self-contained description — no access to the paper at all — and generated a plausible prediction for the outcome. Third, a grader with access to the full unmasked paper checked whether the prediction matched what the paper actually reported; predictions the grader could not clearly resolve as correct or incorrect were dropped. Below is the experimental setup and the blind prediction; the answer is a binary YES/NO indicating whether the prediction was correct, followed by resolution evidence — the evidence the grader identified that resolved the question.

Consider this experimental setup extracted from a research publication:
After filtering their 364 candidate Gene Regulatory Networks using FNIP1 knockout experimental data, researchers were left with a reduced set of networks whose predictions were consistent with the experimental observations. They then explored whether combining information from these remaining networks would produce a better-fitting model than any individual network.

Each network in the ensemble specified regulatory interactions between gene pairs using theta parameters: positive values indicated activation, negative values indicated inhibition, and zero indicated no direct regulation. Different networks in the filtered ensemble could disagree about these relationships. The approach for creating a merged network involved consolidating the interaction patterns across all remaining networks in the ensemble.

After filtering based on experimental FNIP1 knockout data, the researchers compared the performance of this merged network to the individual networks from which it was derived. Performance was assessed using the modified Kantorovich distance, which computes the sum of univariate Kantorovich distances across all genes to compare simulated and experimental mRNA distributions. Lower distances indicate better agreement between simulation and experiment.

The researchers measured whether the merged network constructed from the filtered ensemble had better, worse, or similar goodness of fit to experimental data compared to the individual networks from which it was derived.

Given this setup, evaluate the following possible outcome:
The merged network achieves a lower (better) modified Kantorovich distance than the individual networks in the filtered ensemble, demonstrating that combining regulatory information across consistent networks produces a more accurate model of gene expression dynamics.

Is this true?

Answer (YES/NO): YES